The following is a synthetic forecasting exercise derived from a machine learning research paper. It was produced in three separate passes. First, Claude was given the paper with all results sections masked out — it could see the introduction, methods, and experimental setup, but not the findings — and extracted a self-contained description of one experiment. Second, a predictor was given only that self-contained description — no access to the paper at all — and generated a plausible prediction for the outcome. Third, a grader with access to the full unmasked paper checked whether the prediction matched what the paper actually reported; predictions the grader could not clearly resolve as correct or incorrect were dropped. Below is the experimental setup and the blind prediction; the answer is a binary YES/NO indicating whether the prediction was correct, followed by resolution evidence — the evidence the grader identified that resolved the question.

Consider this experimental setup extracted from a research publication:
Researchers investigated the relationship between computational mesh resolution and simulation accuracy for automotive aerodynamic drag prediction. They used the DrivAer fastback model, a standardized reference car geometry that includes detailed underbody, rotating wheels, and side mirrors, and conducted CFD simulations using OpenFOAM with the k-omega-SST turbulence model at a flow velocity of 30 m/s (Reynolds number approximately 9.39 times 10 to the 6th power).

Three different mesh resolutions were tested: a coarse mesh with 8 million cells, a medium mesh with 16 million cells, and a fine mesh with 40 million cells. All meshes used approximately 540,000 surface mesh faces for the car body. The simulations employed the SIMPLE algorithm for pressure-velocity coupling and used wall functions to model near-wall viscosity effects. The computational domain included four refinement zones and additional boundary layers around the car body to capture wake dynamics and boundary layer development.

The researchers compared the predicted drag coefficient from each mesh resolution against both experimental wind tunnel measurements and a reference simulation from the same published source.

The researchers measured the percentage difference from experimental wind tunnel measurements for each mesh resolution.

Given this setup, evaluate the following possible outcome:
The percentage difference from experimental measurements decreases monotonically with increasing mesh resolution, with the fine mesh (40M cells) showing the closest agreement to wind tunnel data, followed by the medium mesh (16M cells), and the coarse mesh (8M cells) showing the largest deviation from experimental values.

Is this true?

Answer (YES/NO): NO